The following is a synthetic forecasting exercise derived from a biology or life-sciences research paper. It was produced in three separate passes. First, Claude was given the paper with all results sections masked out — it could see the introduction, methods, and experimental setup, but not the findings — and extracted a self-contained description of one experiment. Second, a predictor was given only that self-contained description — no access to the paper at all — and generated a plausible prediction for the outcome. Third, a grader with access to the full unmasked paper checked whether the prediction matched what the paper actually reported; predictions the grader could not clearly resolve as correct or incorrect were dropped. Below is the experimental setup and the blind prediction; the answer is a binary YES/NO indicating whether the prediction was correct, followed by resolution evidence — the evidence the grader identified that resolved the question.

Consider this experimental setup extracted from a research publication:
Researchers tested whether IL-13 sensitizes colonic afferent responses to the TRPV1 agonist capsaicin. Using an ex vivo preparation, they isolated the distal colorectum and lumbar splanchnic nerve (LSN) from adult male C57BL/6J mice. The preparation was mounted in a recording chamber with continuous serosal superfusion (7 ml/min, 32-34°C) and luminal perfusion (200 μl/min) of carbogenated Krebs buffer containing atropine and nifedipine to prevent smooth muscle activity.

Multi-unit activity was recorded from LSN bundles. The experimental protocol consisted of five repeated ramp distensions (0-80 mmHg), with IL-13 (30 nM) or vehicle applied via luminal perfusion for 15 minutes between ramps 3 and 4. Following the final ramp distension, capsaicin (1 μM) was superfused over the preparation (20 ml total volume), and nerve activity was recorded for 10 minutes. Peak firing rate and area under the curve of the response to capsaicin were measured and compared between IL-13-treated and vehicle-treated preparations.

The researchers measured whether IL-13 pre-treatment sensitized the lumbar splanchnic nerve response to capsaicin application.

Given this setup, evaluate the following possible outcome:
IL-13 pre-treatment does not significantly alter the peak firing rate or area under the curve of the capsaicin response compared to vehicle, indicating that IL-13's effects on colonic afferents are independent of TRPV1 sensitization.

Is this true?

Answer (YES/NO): YES